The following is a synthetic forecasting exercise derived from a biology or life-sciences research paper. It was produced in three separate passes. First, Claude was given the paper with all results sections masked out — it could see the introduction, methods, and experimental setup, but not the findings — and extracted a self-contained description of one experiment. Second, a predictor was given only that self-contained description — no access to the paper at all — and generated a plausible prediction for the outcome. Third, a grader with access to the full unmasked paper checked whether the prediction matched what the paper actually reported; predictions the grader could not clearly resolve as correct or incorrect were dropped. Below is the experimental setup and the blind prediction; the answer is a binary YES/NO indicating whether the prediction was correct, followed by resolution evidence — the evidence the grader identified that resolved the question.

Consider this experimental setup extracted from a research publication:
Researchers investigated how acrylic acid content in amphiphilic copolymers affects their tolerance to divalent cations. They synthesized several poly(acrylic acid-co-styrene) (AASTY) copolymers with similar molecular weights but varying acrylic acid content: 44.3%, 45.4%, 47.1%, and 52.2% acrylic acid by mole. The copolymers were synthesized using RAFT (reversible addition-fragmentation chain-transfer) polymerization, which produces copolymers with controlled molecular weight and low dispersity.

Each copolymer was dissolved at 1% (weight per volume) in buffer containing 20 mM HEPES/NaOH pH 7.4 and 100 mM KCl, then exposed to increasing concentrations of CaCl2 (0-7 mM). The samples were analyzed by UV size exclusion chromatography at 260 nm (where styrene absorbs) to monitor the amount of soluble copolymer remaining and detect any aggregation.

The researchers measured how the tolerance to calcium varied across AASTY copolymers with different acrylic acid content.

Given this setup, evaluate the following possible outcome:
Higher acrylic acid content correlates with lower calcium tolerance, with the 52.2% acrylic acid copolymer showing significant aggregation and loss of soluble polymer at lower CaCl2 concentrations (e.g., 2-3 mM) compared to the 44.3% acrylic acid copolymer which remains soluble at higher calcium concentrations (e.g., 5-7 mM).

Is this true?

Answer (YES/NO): NO